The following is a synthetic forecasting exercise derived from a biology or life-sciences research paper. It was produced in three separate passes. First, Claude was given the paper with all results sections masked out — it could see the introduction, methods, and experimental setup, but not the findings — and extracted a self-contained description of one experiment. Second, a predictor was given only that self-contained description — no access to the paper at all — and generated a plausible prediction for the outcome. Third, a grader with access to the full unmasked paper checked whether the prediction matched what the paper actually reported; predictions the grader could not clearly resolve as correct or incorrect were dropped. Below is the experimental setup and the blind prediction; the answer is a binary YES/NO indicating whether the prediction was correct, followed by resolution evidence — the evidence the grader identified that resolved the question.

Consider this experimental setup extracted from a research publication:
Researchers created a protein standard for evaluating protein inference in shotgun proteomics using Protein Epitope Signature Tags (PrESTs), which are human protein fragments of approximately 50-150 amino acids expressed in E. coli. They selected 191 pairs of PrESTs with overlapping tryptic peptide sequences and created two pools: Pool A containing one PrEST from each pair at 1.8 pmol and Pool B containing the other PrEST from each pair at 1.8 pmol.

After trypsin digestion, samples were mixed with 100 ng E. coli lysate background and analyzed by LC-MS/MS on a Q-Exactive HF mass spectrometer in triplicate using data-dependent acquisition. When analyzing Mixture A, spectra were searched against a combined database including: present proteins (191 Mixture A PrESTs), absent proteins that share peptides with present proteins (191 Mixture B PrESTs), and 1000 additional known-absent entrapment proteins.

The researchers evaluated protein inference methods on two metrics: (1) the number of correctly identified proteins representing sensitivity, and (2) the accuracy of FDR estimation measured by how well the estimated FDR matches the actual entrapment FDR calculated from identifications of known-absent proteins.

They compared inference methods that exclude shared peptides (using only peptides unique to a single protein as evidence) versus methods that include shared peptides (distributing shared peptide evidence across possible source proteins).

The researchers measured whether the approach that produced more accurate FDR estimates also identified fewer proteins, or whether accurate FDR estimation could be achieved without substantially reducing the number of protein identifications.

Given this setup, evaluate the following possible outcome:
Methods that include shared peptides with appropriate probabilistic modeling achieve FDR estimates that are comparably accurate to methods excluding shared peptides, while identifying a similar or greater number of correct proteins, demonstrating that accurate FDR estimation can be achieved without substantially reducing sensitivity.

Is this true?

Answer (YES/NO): NO